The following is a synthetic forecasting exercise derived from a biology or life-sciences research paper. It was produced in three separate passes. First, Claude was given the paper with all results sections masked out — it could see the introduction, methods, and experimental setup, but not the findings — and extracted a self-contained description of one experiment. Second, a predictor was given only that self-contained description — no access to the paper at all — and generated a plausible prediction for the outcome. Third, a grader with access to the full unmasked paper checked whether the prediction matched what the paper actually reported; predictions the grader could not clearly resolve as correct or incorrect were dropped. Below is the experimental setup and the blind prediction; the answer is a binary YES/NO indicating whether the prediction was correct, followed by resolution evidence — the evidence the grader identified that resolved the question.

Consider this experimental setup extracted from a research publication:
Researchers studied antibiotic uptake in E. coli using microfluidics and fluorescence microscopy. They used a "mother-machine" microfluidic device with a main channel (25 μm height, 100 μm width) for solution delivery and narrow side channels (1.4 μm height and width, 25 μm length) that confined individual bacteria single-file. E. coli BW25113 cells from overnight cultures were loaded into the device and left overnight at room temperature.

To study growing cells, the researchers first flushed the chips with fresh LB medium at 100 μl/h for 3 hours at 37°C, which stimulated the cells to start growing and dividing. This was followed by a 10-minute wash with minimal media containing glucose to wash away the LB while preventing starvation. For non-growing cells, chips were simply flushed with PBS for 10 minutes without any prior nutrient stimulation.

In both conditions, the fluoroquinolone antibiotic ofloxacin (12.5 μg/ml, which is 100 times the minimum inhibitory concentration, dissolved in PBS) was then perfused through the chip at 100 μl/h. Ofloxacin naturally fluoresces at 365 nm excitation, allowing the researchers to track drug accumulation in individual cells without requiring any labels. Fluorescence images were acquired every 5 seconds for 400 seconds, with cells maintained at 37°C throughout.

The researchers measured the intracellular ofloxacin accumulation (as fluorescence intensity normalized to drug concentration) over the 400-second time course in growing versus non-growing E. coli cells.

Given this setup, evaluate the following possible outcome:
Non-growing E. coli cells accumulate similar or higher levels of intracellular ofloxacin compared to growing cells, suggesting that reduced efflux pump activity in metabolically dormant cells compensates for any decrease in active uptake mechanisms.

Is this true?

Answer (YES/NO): NO